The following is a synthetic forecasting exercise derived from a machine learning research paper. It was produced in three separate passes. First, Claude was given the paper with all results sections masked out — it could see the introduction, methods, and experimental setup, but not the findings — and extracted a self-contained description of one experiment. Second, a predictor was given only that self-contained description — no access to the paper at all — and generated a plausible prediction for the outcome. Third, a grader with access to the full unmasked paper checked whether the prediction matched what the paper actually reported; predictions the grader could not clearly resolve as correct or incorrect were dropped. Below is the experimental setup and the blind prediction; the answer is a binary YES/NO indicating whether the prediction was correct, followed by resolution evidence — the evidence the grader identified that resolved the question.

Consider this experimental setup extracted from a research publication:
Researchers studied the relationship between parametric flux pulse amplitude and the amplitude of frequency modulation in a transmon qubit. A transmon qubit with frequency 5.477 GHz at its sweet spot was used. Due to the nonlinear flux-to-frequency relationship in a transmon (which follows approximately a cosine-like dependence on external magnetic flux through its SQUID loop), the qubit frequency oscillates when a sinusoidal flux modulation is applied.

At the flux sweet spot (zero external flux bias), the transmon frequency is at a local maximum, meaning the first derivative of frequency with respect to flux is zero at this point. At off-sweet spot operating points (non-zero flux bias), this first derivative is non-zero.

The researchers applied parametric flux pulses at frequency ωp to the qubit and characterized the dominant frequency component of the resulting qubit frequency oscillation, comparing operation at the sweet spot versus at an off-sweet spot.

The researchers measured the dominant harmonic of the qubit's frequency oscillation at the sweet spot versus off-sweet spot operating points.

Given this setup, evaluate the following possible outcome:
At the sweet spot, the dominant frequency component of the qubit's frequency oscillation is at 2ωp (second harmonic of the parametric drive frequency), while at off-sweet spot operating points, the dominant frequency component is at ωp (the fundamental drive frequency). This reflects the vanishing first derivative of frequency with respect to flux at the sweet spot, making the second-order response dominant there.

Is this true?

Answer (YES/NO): YES